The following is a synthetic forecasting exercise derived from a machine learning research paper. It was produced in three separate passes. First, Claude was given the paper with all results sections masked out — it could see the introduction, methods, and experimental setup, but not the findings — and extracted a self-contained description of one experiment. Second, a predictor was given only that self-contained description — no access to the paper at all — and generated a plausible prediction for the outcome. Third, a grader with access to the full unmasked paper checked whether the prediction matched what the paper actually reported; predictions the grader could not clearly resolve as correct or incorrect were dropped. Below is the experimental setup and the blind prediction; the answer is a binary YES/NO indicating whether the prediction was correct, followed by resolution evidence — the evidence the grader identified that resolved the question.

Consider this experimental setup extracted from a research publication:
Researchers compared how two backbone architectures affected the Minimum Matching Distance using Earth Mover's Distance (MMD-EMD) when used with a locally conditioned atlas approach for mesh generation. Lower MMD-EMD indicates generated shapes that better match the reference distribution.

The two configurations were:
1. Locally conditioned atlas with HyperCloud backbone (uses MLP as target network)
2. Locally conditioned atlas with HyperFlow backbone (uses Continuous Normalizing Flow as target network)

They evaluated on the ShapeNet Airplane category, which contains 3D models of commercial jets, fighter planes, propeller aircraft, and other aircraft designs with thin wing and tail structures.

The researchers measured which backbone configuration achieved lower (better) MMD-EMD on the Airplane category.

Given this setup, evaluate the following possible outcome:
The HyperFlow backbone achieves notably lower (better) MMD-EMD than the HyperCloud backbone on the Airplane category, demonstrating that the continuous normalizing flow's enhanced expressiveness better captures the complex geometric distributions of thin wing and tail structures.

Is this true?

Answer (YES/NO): YES